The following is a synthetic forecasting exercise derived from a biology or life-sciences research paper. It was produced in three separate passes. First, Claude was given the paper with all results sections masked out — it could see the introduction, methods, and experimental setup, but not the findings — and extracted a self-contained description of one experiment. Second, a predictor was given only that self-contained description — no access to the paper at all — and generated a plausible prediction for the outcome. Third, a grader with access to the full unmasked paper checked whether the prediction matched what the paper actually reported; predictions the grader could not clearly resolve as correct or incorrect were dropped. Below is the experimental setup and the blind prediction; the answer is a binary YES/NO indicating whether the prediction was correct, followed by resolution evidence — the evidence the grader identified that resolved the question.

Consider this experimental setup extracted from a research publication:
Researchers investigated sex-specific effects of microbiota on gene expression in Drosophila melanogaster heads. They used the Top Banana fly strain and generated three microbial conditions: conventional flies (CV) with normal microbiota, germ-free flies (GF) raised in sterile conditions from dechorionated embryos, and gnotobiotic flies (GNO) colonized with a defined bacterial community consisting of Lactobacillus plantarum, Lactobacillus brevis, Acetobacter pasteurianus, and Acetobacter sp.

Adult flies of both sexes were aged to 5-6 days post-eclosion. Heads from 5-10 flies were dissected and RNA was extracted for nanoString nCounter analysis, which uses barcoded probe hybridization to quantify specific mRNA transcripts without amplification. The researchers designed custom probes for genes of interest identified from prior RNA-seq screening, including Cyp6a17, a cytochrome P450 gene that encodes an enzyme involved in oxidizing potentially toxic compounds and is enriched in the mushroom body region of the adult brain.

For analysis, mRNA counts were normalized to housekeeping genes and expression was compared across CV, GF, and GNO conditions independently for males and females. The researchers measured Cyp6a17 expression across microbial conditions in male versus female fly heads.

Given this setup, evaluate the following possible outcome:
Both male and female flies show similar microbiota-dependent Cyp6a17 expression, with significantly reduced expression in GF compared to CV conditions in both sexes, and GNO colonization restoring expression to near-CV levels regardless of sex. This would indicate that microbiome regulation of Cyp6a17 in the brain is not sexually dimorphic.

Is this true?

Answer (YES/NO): NO